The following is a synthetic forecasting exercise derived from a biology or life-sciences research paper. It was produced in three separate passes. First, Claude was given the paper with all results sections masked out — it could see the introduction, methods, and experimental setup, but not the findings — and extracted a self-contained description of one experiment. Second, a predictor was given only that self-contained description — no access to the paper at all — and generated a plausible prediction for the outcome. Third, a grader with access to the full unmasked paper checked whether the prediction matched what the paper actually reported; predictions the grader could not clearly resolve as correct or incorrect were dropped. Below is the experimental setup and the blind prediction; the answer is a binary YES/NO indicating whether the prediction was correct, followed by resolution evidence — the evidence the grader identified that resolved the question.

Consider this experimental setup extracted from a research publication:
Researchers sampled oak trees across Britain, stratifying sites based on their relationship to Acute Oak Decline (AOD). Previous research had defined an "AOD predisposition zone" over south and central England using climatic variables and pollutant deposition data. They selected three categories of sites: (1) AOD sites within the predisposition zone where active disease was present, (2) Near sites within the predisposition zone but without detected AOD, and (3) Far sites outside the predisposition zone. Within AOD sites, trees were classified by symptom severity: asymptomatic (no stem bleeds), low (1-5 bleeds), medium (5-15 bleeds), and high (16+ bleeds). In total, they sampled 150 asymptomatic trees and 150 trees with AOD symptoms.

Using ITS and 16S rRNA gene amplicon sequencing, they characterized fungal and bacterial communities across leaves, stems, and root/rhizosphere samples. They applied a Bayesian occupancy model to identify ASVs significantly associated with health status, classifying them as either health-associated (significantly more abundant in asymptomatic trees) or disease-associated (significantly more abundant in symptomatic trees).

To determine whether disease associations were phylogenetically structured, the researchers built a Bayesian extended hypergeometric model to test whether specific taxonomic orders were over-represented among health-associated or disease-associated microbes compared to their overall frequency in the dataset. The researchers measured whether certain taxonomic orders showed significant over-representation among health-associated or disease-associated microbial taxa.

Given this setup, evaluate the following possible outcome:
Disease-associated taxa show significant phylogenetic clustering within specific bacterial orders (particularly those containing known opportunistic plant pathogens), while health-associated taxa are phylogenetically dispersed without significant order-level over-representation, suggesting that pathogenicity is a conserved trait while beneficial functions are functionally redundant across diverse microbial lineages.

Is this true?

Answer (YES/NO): NO